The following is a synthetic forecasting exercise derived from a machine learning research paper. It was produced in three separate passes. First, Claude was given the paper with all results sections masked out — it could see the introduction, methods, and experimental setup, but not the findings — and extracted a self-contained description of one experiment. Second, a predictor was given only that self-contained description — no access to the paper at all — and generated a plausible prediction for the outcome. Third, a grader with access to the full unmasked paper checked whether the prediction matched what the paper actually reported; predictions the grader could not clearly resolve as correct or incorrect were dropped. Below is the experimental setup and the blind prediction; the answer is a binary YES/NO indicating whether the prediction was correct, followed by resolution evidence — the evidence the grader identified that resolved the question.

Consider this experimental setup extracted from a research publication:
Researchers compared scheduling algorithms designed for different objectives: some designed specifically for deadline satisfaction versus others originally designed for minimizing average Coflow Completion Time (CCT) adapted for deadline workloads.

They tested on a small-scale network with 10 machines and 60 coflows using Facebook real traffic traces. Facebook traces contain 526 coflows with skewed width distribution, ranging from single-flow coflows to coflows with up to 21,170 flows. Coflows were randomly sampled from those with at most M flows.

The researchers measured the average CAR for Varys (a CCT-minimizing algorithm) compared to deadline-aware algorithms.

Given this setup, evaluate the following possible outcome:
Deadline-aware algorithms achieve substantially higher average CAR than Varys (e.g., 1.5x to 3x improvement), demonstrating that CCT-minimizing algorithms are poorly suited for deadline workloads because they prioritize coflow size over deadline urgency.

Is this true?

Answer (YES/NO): YES